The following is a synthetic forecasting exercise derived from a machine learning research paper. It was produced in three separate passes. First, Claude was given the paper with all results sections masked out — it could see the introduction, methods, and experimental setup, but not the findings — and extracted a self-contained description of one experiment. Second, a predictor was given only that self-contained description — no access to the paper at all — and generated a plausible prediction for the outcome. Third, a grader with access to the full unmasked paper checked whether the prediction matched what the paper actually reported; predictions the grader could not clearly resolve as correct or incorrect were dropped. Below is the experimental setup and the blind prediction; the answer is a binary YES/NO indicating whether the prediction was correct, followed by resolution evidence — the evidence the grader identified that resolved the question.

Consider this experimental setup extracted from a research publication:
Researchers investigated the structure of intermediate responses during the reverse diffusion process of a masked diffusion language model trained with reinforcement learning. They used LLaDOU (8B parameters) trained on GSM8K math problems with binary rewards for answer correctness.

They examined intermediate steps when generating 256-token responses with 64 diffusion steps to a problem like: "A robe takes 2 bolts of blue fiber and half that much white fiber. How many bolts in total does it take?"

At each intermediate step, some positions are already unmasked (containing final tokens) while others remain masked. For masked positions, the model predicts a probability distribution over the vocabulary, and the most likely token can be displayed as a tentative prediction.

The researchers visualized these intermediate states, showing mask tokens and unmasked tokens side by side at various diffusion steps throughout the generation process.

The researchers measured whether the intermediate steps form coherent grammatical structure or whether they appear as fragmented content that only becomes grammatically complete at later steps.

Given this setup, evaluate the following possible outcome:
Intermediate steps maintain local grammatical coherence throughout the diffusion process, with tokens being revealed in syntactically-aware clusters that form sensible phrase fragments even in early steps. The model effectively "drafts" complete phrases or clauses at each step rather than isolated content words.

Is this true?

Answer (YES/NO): NO